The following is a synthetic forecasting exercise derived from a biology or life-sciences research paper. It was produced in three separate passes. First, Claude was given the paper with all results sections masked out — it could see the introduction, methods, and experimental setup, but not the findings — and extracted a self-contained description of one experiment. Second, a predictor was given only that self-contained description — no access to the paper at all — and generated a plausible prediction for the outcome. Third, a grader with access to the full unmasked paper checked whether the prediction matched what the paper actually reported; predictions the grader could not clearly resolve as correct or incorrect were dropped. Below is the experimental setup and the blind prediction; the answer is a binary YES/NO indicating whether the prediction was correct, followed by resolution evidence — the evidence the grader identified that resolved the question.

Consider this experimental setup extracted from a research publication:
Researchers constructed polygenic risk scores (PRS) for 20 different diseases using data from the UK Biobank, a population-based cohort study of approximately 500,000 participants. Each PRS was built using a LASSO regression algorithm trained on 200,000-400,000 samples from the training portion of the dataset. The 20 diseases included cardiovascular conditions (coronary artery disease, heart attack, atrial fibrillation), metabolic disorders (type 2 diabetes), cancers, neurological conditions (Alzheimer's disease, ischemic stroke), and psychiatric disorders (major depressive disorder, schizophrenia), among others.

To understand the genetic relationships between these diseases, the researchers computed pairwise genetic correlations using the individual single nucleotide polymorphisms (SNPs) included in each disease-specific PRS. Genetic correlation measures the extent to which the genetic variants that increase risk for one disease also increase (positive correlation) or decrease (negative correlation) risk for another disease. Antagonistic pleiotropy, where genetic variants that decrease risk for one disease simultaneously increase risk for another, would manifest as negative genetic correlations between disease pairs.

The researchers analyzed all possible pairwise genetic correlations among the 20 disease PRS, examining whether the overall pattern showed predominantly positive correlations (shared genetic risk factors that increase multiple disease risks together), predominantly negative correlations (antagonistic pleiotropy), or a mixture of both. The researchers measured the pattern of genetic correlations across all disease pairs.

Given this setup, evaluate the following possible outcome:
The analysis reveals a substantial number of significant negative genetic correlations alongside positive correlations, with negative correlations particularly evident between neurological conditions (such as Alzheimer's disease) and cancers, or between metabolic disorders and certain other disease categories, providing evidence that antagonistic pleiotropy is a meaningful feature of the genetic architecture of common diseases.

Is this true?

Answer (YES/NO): NO